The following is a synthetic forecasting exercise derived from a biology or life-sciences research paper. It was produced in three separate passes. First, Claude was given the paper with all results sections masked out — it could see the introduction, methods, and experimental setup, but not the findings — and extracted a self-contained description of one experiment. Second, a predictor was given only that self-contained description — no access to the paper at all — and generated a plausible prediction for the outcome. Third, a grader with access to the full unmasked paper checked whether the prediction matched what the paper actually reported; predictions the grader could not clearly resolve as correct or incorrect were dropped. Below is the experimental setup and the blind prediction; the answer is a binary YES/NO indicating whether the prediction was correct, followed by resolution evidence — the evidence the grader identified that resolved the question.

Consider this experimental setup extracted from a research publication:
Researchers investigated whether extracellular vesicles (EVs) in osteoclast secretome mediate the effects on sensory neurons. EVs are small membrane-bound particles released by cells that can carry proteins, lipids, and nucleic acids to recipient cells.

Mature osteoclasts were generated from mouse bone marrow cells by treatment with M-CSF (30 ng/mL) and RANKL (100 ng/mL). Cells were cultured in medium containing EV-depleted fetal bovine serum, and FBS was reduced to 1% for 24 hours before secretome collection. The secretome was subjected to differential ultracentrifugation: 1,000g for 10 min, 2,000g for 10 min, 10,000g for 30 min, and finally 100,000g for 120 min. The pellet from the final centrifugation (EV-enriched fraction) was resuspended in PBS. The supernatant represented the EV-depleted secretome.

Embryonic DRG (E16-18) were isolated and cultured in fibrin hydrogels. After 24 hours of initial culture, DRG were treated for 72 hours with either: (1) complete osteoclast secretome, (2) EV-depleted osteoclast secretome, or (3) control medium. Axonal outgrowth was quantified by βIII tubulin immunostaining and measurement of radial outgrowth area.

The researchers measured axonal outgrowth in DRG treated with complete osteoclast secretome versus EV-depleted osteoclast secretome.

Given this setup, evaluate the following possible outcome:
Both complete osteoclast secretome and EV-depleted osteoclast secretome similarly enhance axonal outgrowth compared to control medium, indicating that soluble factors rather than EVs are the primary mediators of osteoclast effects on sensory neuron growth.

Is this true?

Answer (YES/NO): NO